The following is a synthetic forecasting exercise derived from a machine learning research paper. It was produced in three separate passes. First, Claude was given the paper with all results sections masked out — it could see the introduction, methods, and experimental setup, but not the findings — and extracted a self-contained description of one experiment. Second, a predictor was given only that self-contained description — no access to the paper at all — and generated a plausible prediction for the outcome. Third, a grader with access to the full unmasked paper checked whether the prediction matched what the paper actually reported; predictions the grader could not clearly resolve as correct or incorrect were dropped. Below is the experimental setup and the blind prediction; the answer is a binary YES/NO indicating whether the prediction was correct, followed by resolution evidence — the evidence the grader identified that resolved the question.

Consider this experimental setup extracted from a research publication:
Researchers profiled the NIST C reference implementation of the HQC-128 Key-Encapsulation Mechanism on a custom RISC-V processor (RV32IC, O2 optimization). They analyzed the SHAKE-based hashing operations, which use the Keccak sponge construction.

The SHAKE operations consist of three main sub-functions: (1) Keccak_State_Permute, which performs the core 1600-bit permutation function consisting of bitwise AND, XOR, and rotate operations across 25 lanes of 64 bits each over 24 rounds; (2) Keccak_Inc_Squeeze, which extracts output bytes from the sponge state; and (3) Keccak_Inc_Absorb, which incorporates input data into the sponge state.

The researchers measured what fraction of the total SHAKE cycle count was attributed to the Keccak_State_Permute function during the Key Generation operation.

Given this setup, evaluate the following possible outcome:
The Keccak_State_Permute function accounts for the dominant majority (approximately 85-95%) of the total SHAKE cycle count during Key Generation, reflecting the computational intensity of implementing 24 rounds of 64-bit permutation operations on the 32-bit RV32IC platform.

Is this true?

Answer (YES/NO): YES